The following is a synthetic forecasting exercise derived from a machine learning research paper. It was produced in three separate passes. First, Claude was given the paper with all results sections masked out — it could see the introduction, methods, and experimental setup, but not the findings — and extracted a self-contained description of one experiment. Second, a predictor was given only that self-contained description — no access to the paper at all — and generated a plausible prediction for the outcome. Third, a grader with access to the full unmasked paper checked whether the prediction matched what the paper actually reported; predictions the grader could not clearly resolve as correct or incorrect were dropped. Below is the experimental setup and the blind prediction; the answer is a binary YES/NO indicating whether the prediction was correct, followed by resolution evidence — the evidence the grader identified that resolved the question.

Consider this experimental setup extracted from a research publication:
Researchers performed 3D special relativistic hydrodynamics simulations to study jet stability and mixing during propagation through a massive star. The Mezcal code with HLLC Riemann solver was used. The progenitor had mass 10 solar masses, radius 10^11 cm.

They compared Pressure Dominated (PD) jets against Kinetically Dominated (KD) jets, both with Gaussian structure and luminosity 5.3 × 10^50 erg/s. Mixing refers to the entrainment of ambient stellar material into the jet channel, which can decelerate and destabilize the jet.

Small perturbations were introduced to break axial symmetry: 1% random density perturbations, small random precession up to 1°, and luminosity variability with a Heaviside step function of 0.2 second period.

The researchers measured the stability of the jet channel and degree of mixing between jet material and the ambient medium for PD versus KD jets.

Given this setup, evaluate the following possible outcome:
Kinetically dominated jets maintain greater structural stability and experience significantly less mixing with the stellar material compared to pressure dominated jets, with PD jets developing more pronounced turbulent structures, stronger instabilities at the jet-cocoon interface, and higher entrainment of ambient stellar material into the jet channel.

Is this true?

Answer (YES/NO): YES